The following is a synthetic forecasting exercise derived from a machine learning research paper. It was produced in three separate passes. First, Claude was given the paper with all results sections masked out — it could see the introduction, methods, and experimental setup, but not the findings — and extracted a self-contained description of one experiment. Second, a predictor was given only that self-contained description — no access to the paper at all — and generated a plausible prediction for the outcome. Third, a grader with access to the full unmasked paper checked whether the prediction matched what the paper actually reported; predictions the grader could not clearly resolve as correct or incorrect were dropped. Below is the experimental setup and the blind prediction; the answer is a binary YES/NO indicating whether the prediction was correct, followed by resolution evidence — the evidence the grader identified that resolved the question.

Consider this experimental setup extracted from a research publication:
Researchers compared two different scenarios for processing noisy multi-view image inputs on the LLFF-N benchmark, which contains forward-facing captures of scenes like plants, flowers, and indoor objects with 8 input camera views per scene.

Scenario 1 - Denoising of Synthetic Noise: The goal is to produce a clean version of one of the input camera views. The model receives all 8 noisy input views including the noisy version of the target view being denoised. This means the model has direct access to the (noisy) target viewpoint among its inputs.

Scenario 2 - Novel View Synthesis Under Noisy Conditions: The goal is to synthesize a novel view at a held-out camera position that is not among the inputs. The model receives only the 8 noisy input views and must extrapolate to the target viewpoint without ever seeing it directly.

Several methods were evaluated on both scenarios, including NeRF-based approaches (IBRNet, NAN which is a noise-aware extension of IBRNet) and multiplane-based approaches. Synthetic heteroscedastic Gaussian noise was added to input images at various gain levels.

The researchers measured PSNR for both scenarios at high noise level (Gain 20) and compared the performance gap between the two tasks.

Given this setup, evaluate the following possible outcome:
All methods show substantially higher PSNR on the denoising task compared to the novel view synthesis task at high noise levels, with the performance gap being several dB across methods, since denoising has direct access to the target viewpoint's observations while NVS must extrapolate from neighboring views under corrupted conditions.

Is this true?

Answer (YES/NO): YES